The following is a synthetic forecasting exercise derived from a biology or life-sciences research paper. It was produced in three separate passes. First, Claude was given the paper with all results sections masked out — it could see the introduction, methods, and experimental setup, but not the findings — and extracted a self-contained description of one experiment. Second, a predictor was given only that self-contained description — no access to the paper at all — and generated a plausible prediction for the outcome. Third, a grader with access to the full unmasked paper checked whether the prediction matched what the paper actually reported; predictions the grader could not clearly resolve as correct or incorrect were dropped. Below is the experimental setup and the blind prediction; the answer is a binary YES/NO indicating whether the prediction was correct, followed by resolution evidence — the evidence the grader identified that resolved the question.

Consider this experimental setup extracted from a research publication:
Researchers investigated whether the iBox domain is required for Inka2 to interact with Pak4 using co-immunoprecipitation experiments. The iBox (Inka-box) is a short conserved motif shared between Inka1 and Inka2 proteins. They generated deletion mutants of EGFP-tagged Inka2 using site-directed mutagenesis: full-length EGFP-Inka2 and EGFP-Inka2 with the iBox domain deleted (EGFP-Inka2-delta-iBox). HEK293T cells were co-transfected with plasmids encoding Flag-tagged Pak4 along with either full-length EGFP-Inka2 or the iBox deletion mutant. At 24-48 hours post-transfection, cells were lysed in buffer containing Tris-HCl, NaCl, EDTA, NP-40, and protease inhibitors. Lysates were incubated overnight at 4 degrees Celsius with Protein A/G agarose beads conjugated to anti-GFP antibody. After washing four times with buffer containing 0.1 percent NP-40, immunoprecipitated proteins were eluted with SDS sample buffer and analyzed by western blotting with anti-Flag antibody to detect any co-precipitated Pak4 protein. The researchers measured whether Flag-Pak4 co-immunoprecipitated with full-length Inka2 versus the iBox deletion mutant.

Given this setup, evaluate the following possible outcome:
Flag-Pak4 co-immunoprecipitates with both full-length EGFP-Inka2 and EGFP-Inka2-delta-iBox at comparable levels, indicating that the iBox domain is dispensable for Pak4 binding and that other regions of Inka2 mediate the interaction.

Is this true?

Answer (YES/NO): NO